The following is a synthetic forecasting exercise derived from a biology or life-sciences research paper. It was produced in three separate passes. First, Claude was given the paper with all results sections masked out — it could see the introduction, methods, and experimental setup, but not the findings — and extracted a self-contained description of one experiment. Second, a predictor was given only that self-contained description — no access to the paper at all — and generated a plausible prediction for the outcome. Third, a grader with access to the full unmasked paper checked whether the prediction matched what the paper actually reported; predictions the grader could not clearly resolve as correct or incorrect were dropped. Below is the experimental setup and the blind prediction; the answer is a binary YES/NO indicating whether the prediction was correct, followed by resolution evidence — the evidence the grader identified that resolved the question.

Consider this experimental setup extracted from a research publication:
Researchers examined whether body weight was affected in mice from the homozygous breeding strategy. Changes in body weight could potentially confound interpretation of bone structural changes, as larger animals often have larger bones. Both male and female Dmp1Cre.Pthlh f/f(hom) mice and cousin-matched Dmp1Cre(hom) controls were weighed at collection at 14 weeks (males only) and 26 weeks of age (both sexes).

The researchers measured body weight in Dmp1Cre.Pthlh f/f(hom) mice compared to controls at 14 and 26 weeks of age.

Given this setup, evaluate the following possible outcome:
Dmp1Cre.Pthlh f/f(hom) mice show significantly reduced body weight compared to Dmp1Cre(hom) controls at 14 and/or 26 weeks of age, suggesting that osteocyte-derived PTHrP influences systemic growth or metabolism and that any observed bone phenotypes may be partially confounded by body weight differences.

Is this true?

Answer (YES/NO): NO